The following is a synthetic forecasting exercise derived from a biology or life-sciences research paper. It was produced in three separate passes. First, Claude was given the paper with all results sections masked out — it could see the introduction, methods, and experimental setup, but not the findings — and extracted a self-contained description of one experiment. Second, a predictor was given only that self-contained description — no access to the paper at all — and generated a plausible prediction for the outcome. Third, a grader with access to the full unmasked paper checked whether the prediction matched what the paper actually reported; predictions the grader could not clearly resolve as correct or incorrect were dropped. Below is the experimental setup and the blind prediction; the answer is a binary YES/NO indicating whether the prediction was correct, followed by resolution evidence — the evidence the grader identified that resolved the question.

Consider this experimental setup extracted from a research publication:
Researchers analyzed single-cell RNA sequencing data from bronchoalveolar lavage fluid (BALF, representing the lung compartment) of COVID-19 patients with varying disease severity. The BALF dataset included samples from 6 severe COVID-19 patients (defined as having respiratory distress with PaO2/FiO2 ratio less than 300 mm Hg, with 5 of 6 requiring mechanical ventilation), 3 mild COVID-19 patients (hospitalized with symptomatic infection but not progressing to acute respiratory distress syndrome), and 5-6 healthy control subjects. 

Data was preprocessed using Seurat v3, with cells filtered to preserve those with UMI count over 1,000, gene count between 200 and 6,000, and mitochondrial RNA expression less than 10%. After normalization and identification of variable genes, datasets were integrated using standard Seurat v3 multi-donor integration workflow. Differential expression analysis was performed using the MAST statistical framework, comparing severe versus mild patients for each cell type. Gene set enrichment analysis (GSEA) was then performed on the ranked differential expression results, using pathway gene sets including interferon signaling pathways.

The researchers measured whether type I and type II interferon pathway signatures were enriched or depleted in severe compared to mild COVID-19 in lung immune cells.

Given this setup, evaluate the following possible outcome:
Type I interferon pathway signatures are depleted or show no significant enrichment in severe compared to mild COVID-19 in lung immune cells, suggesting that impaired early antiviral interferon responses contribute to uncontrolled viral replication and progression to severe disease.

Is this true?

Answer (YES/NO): NO